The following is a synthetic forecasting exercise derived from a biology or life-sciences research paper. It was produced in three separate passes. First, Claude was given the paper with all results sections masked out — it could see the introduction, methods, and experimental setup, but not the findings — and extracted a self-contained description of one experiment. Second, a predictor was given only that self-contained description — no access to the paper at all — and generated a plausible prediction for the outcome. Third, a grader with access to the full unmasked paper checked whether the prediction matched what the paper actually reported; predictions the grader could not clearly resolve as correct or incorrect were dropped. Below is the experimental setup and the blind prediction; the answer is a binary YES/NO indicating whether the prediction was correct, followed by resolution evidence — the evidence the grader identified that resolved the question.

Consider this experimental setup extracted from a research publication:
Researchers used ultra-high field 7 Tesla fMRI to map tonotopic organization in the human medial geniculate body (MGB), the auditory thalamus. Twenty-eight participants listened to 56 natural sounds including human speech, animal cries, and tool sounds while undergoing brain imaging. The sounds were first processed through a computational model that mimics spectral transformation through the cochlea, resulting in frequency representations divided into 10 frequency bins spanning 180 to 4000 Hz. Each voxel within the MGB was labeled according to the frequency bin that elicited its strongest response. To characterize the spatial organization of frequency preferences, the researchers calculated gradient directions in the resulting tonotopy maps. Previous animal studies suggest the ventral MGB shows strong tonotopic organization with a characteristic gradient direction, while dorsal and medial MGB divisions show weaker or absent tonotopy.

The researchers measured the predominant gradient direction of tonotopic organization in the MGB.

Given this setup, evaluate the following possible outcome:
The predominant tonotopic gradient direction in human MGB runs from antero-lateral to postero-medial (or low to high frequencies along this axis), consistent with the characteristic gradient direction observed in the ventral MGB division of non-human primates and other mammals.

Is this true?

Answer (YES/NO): NO